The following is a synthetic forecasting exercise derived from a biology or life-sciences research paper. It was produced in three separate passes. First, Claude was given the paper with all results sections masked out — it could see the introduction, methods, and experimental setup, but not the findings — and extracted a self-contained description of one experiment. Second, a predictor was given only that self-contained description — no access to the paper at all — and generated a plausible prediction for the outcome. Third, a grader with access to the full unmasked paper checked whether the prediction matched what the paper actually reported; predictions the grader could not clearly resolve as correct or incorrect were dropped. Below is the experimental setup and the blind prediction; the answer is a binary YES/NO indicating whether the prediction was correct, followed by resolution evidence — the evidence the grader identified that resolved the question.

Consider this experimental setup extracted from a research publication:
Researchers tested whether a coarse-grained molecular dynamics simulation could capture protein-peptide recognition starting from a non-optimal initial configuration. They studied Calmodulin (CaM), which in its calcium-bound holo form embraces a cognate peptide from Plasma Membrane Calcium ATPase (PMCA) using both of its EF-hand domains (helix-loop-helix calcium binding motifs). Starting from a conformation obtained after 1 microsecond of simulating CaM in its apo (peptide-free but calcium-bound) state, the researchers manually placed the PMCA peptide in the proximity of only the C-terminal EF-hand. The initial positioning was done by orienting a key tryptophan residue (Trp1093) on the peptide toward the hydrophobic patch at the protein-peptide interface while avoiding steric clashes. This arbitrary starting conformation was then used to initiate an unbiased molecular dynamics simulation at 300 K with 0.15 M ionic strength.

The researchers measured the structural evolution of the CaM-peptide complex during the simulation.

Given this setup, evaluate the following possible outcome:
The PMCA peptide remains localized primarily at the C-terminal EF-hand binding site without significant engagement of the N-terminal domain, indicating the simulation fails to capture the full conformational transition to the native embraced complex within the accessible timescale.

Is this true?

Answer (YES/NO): NO